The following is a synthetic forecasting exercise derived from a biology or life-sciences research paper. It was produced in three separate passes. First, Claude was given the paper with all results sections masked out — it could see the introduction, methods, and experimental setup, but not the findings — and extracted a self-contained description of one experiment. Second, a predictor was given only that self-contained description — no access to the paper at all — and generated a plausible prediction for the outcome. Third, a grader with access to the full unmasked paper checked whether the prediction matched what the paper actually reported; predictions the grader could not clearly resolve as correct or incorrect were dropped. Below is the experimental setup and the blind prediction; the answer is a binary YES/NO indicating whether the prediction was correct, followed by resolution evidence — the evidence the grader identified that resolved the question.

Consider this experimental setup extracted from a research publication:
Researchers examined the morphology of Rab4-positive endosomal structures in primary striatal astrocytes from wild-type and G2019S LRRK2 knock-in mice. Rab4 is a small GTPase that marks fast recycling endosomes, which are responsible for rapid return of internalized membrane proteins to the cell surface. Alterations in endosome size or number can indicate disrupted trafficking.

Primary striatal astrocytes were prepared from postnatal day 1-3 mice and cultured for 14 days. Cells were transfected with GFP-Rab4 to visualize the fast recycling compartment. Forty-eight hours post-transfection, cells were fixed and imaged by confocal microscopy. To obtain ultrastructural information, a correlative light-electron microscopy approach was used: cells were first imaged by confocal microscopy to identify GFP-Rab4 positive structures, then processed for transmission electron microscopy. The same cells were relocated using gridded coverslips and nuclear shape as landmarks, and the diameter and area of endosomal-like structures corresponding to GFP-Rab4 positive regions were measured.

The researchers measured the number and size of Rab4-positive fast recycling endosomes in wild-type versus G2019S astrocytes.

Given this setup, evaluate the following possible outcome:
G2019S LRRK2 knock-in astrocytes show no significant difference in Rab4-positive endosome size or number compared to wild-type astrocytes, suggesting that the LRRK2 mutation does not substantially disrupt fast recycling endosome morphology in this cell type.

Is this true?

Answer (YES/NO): NO